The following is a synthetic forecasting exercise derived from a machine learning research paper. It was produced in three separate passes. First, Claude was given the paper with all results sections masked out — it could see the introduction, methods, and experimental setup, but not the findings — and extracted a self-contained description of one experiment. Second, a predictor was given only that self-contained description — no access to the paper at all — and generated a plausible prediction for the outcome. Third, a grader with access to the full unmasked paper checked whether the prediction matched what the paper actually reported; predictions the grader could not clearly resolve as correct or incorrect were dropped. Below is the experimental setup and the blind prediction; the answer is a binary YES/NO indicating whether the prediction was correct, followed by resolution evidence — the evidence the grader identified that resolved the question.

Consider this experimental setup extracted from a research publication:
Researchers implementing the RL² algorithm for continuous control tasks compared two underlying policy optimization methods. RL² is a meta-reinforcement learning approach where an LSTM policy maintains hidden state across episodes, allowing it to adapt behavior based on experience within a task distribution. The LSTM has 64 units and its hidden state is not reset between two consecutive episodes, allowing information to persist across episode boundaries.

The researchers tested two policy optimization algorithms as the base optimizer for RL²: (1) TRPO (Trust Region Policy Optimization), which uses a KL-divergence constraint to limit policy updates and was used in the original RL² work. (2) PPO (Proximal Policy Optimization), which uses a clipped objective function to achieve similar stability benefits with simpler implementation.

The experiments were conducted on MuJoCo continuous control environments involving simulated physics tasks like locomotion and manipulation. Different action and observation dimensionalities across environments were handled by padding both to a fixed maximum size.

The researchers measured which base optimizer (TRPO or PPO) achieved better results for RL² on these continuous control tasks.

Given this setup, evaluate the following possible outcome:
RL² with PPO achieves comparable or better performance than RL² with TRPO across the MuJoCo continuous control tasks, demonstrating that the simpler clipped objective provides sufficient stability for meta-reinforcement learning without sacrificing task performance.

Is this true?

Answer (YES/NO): YES